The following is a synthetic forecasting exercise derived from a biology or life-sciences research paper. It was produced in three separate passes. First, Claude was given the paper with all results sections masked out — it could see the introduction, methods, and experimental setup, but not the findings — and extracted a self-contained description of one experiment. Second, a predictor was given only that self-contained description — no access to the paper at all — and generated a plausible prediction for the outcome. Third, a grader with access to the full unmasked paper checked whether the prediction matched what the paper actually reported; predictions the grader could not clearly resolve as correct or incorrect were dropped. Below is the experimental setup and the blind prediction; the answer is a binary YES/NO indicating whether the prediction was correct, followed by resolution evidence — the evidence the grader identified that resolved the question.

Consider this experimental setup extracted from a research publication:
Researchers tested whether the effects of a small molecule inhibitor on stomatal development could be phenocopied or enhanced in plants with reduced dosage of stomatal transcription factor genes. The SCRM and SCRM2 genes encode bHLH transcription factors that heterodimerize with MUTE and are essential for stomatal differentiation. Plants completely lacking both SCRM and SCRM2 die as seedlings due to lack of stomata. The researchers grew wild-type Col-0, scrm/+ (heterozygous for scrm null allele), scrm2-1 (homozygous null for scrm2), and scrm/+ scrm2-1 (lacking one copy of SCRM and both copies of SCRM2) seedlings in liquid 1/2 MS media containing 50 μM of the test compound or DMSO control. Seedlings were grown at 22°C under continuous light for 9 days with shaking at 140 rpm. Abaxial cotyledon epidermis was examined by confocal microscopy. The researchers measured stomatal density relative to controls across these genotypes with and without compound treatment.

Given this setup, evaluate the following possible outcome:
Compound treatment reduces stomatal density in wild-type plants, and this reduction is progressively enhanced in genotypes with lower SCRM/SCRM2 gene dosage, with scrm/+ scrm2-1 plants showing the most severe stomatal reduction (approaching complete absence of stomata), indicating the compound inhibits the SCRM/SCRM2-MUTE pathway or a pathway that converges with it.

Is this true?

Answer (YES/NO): NO